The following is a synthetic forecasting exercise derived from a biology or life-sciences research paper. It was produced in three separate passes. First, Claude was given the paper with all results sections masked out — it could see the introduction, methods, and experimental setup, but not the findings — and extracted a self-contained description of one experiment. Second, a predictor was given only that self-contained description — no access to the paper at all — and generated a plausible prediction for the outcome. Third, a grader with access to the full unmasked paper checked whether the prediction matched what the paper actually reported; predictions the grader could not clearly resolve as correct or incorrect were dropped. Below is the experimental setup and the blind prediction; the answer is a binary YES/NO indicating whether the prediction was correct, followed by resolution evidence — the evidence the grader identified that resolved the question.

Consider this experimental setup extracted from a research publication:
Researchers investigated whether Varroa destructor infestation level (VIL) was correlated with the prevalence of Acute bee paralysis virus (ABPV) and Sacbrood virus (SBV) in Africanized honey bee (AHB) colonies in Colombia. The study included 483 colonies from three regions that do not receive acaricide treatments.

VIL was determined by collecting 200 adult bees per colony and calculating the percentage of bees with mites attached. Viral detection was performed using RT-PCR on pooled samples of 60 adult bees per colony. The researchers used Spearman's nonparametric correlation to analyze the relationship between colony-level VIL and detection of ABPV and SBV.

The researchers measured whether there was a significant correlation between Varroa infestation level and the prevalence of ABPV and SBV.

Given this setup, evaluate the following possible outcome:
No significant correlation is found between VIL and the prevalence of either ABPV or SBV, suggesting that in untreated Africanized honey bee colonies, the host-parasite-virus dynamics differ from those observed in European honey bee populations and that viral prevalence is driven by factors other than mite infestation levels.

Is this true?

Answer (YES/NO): NO